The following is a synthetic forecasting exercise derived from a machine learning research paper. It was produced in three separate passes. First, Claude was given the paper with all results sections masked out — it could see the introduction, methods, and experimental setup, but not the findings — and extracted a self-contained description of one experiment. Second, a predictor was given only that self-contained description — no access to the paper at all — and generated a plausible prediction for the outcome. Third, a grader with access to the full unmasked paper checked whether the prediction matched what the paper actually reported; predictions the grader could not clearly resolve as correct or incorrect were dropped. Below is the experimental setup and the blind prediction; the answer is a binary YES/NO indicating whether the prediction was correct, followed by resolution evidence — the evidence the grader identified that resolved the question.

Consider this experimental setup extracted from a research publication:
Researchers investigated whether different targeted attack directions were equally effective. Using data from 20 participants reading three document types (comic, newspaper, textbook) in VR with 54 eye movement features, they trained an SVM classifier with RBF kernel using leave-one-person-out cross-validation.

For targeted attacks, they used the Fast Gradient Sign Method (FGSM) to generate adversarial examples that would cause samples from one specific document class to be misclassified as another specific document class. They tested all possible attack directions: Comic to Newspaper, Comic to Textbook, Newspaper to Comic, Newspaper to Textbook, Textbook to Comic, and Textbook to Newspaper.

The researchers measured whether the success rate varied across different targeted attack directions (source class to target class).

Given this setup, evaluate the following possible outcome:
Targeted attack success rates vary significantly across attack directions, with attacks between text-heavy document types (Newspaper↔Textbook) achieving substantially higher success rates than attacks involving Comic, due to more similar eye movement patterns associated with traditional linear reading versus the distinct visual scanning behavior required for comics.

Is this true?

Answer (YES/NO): NO